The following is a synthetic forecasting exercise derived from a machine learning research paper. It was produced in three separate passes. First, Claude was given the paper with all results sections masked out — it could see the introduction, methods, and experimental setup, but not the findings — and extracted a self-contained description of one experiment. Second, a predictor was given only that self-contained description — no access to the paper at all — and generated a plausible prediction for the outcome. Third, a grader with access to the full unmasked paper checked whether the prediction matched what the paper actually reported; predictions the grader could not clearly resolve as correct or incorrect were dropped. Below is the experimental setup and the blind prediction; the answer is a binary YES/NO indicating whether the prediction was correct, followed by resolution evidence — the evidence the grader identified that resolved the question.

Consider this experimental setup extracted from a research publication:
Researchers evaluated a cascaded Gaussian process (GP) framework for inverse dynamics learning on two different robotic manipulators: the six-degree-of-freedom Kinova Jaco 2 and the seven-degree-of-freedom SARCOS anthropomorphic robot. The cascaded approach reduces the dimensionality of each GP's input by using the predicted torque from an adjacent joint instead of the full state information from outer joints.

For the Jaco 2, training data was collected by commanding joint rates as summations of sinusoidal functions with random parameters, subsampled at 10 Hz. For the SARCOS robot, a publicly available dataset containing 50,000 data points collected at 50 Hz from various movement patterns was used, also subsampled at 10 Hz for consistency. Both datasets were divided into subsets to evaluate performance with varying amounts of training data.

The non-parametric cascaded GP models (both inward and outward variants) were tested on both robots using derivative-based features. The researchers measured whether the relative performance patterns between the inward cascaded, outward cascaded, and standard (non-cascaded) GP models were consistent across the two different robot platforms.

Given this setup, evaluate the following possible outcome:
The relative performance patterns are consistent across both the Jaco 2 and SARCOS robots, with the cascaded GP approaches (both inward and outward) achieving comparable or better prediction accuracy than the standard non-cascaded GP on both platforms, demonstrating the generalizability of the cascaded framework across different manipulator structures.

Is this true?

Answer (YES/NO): YES